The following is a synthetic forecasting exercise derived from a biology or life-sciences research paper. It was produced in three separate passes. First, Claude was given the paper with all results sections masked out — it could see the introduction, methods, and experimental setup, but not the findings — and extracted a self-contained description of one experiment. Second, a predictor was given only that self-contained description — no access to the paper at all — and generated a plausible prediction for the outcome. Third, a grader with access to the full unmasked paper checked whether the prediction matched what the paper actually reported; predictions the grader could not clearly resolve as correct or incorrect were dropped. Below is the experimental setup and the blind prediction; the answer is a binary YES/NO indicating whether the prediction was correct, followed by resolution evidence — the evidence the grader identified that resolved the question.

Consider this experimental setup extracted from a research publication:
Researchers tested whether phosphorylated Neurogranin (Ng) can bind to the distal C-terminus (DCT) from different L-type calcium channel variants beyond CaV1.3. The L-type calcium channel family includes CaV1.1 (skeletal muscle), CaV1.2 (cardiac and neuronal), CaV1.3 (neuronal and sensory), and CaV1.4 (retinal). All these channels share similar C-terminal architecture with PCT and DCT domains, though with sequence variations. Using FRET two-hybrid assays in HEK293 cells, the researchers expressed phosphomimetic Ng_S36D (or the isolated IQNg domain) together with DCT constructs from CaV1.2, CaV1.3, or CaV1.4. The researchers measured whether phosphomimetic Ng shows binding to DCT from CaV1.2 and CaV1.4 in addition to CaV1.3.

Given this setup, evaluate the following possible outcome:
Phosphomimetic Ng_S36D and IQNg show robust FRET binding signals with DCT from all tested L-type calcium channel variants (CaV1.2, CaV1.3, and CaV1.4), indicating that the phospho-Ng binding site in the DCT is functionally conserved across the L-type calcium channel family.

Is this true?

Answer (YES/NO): YES